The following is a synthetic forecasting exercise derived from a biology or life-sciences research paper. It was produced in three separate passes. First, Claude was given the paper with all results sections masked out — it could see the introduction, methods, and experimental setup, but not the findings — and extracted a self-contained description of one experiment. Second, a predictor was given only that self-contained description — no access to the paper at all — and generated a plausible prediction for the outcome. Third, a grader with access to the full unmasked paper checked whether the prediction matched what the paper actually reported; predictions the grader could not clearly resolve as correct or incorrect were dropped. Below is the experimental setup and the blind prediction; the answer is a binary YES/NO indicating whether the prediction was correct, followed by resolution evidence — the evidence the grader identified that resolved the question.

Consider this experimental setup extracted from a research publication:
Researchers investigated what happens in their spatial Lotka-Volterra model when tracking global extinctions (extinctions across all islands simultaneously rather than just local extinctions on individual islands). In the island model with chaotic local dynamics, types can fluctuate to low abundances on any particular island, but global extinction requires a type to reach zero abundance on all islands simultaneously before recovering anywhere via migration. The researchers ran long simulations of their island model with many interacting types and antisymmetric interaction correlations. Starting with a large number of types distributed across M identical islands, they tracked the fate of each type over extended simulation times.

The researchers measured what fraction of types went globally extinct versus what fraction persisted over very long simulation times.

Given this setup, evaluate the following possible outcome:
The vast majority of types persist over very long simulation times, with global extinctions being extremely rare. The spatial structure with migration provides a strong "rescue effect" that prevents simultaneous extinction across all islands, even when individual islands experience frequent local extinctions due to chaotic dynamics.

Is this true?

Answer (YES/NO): NO